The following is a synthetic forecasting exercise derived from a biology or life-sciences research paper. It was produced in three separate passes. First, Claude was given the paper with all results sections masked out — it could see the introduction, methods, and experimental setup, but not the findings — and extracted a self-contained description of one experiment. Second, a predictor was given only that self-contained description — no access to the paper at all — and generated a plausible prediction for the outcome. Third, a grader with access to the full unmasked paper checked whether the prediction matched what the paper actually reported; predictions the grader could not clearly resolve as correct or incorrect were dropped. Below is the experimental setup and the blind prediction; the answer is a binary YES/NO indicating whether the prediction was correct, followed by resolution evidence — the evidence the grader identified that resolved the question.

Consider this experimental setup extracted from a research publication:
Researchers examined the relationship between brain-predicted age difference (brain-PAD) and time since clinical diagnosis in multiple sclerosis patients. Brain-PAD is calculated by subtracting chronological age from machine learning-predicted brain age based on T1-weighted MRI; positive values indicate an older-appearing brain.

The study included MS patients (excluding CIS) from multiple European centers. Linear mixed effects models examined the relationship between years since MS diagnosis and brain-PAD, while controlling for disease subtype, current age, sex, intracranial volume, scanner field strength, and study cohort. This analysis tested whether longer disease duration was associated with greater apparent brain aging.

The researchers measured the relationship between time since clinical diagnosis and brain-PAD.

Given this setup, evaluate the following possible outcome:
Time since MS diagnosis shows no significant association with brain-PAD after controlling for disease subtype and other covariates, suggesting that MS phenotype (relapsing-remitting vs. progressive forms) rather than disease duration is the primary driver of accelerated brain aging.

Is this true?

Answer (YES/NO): NO